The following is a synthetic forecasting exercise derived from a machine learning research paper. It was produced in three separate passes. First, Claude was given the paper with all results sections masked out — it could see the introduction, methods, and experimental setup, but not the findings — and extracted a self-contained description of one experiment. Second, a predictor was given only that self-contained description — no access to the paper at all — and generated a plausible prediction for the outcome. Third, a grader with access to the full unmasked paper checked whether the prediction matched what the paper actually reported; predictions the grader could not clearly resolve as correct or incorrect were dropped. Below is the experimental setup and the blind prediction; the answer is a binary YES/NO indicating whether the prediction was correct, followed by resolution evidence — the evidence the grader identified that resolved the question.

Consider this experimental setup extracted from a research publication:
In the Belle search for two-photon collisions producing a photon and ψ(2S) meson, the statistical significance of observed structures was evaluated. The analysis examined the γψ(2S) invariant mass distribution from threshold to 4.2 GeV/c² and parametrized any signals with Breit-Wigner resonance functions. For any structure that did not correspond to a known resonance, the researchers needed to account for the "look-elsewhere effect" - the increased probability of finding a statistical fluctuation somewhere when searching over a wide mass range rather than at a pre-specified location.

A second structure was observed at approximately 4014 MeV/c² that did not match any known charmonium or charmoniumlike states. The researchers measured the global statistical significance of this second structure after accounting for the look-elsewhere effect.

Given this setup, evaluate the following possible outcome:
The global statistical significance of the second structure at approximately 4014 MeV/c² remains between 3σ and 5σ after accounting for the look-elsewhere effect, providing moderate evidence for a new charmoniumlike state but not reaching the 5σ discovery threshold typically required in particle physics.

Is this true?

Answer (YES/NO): NO